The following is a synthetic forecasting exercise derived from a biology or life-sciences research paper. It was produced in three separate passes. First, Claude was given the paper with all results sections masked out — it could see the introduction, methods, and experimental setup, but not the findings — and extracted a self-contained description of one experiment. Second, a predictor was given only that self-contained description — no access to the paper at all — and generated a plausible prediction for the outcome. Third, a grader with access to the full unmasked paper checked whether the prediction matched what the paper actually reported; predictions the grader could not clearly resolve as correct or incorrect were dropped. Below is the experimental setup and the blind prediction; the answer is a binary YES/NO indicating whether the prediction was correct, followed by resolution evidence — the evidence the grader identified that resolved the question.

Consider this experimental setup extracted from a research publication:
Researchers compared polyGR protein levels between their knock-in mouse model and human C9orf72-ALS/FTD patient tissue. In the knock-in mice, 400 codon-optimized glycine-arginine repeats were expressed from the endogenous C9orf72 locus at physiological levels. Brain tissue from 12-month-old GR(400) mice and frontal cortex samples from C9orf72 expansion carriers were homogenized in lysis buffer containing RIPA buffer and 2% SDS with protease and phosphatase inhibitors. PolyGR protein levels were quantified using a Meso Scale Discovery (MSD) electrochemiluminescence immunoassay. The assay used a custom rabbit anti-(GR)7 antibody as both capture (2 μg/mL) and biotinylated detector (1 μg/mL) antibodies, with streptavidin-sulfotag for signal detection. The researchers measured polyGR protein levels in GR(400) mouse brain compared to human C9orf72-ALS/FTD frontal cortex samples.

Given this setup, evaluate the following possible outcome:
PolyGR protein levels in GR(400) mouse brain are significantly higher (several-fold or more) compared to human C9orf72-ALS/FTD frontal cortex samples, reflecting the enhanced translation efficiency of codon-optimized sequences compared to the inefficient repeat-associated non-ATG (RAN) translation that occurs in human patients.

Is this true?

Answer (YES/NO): NO